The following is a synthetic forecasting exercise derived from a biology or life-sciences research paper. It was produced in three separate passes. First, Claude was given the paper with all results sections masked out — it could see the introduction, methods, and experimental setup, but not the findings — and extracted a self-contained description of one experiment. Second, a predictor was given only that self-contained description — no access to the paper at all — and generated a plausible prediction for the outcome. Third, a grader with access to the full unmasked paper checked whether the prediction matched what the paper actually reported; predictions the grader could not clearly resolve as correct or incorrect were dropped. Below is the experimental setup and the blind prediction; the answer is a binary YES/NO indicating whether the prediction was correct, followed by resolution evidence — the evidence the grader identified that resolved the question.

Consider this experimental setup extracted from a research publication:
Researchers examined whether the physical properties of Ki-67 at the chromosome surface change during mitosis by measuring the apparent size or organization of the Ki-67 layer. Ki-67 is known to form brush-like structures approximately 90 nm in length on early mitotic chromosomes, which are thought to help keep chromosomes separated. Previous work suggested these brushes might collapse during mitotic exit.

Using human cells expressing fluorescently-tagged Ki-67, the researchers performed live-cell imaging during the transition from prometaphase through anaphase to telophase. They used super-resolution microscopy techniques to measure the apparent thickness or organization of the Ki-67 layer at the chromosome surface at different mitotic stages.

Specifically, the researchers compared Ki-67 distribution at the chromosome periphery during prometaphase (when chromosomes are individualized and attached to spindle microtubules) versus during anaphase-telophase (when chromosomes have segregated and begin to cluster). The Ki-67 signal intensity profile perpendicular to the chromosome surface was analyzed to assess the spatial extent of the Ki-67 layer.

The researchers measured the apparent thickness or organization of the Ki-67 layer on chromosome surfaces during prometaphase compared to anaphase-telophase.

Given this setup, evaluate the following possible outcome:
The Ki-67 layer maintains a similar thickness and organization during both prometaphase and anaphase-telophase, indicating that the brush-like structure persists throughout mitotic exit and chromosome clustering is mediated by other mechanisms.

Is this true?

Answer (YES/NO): NO